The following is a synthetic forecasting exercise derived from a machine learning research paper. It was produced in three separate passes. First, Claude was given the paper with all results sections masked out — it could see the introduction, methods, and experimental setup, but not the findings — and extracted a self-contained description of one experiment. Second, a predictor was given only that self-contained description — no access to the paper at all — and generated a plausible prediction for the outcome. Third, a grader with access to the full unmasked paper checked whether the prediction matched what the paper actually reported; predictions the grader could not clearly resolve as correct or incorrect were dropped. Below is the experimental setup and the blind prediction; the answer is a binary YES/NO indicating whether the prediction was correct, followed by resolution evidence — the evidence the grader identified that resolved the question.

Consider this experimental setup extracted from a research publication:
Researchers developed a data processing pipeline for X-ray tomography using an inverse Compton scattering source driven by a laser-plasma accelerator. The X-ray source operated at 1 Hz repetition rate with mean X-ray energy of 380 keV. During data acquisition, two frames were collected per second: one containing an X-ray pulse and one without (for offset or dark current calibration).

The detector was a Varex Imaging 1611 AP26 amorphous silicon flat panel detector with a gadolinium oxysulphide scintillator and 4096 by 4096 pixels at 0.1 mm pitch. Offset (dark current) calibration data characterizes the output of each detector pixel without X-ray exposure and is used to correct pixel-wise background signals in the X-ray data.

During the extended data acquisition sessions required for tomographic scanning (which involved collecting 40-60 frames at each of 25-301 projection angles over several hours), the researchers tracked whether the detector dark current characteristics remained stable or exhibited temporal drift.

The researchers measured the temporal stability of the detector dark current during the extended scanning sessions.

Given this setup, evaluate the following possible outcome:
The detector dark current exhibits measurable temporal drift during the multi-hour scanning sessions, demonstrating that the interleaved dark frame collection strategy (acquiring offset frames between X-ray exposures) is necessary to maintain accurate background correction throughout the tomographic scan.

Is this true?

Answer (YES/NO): YES